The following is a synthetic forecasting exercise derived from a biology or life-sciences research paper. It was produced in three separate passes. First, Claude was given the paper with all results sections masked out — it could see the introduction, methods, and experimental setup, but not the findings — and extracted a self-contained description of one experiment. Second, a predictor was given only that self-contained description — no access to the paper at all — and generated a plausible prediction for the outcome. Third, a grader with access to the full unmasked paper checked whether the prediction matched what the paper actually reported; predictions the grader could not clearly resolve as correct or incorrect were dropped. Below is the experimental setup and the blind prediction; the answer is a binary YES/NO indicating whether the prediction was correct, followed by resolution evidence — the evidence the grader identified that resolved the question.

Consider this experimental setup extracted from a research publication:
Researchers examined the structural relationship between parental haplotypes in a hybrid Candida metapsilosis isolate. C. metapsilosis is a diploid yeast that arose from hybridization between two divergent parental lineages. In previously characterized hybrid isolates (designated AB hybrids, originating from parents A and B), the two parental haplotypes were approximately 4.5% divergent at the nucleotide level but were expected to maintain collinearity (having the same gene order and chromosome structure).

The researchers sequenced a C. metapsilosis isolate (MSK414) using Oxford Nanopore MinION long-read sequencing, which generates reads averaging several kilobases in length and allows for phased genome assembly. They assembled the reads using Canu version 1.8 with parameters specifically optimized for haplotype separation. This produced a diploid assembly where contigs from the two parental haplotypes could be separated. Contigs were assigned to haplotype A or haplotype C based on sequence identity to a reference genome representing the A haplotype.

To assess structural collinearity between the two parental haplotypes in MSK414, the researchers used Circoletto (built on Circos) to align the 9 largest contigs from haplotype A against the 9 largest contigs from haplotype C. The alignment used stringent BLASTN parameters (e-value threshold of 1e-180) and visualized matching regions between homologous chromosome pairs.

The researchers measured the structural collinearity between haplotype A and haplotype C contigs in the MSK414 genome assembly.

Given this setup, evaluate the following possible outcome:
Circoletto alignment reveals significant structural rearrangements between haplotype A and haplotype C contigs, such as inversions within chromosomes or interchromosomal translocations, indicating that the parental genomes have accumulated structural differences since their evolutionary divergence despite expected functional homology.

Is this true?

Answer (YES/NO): YES